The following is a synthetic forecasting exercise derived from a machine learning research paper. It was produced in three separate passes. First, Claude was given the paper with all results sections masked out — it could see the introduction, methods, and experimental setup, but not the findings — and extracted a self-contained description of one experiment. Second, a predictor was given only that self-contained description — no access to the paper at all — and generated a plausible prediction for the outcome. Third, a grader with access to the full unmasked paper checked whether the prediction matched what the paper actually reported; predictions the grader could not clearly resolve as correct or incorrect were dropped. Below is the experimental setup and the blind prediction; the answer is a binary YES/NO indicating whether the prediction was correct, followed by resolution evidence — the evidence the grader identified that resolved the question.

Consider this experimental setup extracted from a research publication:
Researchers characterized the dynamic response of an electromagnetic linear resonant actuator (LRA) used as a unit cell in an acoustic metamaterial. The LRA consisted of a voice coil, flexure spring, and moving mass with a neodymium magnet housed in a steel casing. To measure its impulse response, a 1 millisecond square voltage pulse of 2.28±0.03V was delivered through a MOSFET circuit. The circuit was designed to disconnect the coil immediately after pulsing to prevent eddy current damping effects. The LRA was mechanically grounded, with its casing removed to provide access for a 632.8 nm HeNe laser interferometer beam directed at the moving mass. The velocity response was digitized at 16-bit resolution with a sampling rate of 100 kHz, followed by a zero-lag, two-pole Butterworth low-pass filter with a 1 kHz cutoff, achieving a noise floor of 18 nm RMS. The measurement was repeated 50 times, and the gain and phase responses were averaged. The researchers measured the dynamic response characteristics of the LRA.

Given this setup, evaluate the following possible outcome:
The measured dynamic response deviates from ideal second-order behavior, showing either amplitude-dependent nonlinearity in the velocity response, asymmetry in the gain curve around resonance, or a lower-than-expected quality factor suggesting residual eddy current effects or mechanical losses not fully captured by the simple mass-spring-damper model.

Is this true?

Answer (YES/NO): NO